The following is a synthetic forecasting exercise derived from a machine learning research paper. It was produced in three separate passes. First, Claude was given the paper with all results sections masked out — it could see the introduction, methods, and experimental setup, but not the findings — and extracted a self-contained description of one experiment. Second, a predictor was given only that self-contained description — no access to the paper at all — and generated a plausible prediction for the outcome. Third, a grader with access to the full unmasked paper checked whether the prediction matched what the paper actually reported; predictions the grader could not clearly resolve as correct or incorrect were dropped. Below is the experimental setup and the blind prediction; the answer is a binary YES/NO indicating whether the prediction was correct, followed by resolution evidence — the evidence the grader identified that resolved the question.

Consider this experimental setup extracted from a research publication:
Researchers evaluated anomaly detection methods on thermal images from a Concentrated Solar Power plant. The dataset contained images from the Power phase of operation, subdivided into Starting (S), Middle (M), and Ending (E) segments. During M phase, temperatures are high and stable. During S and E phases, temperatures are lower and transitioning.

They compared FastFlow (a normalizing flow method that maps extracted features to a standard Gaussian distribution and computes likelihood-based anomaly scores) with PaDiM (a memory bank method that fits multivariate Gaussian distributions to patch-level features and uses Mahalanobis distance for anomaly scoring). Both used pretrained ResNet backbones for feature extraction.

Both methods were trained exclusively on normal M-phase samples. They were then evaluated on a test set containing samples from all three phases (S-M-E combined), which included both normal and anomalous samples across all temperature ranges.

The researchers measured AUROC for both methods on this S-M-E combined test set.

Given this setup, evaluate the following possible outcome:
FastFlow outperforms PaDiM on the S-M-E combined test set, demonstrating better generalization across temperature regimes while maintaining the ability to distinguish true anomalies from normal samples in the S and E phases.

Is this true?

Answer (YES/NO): NO